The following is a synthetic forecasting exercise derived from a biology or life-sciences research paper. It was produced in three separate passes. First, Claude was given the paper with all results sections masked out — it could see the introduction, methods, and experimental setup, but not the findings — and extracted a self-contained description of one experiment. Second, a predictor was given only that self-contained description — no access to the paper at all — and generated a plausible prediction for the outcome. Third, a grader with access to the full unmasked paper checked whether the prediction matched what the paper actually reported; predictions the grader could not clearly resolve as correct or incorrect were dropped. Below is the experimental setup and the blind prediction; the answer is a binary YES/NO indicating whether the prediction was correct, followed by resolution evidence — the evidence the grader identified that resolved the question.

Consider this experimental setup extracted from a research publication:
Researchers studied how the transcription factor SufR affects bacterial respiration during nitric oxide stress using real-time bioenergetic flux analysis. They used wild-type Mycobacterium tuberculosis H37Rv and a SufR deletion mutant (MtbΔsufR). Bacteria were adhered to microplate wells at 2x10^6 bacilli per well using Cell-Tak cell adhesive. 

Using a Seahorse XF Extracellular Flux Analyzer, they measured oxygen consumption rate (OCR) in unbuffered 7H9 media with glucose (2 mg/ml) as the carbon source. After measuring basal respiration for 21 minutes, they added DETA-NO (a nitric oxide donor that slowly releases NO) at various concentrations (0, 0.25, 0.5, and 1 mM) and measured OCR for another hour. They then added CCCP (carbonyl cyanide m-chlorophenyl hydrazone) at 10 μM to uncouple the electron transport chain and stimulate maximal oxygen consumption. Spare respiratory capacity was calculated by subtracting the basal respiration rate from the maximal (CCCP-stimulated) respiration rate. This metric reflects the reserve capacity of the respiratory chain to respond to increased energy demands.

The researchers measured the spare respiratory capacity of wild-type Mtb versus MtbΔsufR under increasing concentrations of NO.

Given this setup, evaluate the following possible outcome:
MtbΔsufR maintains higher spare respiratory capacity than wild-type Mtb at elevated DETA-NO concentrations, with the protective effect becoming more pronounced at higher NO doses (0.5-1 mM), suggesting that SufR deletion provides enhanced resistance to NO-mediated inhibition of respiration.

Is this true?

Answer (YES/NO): NO